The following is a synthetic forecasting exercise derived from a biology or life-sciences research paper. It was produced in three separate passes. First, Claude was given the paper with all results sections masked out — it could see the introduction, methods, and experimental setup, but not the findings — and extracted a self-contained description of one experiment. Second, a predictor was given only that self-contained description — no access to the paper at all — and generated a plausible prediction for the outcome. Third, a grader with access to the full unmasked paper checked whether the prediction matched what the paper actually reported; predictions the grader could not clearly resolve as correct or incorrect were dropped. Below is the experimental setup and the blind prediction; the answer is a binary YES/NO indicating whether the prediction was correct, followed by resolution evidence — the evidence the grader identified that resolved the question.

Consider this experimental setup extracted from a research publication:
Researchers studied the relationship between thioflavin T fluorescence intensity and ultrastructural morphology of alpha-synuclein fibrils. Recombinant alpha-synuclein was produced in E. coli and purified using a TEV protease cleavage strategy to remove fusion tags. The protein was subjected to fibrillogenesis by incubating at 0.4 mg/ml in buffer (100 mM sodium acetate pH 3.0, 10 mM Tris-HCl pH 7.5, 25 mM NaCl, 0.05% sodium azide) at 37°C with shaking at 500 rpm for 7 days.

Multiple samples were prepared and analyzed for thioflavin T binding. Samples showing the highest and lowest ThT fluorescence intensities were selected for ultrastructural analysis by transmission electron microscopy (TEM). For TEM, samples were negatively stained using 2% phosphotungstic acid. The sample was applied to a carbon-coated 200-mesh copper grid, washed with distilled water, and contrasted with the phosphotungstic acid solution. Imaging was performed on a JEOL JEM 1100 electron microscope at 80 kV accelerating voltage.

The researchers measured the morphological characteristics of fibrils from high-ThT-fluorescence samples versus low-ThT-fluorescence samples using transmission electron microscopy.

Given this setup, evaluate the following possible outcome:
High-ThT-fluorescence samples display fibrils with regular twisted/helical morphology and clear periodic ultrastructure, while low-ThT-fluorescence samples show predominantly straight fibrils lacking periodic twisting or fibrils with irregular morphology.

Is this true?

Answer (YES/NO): NO